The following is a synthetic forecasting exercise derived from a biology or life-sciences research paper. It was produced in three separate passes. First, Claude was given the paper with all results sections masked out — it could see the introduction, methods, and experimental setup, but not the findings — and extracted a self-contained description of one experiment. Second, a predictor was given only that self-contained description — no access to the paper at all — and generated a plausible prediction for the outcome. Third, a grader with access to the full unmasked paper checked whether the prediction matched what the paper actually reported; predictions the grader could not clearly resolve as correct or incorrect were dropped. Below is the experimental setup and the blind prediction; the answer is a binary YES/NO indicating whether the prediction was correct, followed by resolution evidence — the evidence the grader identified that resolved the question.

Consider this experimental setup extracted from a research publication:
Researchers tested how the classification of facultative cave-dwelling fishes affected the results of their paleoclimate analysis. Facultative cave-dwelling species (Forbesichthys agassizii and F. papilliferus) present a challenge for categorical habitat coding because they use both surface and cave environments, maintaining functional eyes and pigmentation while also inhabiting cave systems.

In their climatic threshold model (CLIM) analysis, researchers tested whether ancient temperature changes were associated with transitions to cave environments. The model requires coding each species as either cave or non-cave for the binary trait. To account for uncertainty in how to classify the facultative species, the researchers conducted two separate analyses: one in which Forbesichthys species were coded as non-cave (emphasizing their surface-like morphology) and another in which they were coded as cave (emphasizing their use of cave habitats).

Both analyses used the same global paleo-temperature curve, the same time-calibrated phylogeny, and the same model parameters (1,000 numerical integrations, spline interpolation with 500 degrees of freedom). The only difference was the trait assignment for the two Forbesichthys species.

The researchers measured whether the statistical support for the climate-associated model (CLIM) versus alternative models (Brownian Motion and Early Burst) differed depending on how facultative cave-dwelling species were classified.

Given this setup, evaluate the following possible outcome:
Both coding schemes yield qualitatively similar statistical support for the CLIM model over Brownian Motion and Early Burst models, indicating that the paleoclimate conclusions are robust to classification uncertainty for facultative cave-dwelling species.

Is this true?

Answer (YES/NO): YES